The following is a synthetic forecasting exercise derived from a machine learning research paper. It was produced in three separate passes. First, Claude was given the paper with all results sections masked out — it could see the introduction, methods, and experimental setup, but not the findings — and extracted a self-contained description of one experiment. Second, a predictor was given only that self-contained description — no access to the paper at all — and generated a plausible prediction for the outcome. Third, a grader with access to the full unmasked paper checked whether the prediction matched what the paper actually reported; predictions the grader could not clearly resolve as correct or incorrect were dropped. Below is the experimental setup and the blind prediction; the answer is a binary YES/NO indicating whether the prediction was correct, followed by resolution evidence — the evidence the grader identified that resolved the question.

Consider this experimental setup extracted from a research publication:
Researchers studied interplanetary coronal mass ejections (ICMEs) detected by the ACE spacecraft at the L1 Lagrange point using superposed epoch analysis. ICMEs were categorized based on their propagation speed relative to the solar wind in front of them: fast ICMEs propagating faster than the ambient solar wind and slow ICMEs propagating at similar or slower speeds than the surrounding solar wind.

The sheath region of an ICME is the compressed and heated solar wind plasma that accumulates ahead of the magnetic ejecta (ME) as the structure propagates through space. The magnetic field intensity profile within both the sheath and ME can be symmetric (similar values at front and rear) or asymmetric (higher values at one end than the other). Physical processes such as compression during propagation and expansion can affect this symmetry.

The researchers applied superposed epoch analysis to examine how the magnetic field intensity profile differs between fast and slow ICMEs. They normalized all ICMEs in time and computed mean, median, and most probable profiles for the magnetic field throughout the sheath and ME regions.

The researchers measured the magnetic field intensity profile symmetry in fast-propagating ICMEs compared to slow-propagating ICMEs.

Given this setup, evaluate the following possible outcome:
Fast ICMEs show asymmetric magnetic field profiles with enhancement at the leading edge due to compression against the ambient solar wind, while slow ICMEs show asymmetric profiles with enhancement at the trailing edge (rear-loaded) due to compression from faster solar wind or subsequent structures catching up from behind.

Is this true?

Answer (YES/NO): NO